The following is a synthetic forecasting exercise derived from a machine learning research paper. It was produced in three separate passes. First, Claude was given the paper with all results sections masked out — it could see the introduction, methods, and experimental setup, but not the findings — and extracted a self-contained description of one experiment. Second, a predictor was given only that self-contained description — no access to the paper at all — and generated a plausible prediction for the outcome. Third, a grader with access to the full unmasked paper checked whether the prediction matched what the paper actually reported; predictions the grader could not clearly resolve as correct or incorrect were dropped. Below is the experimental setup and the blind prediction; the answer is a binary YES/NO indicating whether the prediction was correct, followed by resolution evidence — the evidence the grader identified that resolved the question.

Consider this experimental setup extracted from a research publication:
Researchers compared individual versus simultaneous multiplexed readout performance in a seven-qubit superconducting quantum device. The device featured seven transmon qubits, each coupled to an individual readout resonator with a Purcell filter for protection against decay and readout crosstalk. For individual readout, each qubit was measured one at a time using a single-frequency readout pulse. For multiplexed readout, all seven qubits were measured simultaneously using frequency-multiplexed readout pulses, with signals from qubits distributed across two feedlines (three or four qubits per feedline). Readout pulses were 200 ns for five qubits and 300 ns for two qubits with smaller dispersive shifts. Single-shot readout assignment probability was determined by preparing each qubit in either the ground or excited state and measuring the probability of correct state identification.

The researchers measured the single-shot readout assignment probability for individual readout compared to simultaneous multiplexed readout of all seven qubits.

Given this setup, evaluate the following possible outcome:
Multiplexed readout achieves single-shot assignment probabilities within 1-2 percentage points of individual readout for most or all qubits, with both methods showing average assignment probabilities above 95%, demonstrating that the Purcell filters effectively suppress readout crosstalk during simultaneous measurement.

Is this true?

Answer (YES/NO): YES